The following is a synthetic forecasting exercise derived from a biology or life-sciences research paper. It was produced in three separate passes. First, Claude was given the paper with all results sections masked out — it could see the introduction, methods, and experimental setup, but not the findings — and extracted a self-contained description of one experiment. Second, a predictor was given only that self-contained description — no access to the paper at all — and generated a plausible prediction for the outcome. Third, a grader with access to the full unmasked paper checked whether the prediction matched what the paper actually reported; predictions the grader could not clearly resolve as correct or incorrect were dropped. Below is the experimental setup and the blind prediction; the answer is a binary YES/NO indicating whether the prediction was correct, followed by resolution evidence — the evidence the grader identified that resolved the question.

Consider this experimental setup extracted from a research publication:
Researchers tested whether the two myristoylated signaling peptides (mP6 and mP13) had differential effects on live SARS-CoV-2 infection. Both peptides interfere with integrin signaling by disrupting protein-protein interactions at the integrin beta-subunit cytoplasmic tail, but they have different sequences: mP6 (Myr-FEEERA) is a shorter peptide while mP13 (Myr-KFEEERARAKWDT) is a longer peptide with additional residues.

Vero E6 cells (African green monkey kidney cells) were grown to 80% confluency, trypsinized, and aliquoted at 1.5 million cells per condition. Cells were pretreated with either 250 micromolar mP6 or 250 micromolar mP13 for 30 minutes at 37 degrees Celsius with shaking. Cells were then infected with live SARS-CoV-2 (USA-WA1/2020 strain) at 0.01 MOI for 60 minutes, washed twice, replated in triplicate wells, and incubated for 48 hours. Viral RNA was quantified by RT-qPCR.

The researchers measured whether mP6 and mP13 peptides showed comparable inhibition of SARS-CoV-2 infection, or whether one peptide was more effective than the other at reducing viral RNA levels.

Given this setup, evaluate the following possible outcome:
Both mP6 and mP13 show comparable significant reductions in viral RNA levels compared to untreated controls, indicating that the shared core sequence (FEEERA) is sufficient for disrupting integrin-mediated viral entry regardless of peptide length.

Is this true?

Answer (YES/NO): NO